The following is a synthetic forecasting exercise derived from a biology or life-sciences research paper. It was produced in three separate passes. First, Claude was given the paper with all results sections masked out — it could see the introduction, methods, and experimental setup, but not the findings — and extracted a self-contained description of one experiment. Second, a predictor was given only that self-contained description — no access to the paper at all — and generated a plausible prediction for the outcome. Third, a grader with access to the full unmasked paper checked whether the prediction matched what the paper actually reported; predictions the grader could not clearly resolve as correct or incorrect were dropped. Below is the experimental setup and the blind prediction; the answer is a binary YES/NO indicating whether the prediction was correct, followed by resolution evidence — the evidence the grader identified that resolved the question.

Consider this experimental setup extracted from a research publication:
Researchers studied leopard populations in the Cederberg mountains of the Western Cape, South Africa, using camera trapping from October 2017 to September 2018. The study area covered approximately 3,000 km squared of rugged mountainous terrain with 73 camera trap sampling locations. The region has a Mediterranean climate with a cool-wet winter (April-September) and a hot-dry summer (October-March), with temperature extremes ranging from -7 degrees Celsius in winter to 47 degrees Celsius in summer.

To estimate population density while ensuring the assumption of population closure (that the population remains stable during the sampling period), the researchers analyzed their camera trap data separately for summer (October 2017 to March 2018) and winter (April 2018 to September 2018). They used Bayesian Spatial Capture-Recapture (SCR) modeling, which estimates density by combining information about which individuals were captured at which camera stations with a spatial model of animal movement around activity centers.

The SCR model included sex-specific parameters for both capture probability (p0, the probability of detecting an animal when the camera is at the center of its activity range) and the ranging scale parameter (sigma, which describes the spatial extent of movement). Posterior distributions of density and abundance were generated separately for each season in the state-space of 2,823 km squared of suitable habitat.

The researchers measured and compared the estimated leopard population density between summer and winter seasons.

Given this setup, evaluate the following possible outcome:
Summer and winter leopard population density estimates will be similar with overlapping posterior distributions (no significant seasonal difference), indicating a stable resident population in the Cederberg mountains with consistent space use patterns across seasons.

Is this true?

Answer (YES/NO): NO